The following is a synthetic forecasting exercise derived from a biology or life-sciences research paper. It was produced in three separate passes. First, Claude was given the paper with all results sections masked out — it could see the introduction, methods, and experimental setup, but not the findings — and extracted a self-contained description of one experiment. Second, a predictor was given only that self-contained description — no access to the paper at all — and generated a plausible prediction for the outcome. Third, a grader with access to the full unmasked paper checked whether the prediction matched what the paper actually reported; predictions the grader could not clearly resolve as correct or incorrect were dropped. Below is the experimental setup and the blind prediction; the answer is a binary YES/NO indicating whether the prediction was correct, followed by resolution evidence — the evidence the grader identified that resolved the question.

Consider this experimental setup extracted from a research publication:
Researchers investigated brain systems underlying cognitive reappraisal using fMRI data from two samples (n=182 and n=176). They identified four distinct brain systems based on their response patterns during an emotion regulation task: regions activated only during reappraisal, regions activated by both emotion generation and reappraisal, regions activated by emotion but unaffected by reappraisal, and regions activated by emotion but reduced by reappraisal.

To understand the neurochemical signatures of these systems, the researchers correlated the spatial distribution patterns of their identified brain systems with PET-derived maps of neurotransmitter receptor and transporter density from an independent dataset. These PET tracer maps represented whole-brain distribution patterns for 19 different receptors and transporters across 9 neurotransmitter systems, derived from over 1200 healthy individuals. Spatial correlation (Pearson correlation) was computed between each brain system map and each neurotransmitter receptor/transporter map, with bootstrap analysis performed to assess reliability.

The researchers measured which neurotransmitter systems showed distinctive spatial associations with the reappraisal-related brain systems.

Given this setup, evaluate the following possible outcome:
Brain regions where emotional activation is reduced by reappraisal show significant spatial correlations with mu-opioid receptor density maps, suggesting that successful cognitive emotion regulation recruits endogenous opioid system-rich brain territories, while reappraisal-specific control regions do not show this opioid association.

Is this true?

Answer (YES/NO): NO